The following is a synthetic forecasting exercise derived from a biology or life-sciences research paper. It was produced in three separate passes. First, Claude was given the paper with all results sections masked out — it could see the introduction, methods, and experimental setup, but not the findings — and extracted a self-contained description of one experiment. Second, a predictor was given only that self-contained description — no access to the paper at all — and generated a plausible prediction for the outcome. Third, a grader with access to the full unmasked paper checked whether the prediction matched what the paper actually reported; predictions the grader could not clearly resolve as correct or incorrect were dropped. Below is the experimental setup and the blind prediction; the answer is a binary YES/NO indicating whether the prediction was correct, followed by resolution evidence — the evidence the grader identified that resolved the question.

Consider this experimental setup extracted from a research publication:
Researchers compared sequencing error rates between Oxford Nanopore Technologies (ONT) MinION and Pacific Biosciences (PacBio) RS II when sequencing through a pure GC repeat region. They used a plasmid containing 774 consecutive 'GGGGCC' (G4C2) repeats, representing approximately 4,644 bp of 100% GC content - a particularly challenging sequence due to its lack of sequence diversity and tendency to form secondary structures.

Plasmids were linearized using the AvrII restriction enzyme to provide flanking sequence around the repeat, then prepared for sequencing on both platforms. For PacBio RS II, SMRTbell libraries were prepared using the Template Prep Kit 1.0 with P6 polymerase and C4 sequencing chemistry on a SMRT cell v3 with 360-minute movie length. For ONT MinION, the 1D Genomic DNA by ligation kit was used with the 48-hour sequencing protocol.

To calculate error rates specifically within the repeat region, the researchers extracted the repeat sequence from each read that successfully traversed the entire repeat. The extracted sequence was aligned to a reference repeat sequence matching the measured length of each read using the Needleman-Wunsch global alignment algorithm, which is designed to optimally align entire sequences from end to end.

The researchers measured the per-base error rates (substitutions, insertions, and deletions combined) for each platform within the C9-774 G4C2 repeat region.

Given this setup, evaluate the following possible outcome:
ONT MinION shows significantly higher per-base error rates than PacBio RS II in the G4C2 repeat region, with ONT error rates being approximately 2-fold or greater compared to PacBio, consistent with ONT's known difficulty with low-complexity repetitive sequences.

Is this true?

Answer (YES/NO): YES